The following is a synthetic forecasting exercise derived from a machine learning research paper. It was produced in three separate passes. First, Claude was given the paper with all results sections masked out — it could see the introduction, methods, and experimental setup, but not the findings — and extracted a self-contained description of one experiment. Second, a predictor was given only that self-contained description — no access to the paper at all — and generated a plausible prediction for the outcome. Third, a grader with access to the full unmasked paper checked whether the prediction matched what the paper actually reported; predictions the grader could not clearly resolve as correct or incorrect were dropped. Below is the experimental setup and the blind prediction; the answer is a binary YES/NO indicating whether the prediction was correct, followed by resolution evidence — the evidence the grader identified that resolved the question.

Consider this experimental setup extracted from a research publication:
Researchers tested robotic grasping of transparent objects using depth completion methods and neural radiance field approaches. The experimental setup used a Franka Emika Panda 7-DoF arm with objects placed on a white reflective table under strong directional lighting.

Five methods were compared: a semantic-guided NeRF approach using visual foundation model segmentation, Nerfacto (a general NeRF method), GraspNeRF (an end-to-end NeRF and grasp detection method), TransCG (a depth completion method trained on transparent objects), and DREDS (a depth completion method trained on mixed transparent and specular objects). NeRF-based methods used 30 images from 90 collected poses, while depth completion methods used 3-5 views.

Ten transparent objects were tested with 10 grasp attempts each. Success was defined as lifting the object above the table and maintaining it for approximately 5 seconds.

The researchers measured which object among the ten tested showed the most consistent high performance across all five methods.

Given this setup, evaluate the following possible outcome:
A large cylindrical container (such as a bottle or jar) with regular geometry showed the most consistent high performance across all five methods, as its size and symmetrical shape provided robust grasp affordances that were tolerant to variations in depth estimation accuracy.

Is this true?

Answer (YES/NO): NO